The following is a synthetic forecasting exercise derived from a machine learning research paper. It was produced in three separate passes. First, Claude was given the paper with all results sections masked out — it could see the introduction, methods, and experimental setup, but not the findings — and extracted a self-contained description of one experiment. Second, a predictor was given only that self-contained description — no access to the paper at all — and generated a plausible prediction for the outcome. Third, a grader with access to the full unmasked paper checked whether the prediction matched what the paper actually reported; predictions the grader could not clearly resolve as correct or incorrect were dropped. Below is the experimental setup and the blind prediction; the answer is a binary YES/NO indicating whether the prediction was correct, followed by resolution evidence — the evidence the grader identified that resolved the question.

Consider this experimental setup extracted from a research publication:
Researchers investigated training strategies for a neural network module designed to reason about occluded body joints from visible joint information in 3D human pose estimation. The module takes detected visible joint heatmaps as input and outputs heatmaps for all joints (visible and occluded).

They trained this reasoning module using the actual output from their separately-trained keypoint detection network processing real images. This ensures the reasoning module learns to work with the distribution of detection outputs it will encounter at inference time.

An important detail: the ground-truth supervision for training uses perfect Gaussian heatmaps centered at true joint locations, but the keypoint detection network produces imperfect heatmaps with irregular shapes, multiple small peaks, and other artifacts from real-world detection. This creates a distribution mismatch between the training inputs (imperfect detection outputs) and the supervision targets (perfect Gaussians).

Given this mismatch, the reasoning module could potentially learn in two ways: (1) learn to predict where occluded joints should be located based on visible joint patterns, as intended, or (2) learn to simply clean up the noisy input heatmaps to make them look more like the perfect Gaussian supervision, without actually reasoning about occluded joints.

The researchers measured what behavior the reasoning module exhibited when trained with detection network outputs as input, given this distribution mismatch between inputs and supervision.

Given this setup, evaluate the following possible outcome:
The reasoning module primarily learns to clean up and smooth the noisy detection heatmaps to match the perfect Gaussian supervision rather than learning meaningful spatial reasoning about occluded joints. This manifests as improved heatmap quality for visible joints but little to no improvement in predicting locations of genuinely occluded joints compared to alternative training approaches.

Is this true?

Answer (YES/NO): YES